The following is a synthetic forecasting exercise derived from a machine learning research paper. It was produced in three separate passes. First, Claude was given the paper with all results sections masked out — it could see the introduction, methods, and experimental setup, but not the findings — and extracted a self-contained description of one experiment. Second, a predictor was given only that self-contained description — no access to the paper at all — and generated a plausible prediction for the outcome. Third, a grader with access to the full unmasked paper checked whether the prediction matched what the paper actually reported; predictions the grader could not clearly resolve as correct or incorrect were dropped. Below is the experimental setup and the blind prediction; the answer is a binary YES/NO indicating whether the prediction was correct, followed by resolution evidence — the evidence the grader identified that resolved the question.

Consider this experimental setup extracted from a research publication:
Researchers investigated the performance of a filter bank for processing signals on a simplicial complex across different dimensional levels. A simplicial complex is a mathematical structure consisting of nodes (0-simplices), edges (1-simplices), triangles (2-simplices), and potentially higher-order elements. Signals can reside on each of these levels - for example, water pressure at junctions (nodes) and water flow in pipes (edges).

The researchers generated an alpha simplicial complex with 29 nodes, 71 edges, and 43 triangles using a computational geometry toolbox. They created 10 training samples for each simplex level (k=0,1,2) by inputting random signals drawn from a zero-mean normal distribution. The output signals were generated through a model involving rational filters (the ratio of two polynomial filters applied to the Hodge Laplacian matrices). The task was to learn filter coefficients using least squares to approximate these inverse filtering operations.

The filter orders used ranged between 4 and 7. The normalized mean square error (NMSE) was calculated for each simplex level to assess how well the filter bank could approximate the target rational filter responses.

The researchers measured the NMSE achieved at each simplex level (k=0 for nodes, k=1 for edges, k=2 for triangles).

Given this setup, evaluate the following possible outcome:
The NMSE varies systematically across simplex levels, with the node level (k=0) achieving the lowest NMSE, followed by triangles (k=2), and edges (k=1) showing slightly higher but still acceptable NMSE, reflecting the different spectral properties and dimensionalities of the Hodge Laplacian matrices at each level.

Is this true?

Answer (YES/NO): NO